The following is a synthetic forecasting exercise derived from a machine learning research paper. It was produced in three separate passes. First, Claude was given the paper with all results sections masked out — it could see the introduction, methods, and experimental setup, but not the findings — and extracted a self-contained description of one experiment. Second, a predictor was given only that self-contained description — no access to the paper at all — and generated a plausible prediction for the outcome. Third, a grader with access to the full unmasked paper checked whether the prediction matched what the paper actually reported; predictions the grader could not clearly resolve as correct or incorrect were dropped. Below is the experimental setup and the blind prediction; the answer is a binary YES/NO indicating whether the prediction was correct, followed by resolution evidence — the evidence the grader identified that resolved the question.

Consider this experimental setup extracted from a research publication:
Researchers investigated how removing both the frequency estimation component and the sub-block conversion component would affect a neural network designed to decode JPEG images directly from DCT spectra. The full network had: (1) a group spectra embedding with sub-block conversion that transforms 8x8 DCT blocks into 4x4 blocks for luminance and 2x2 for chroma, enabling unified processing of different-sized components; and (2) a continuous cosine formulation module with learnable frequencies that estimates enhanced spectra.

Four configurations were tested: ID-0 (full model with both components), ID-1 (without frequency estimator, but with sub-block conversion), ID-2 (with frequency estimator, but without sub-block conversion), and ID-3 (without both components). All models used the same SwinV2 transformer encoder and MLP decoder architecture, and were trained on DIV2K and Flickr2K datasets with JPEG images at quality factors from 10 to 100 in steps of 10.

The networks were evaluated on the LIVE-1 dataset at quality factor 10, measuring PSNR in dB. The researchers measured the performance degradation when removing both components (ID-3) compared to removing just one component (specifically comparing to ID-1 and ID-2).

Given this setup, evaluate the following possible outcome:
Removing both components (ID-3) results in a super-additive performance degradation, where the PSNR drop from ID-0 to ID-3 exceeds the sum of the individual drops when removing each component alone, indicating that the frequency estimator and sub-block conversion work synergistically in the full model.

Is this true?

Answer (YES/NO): YES